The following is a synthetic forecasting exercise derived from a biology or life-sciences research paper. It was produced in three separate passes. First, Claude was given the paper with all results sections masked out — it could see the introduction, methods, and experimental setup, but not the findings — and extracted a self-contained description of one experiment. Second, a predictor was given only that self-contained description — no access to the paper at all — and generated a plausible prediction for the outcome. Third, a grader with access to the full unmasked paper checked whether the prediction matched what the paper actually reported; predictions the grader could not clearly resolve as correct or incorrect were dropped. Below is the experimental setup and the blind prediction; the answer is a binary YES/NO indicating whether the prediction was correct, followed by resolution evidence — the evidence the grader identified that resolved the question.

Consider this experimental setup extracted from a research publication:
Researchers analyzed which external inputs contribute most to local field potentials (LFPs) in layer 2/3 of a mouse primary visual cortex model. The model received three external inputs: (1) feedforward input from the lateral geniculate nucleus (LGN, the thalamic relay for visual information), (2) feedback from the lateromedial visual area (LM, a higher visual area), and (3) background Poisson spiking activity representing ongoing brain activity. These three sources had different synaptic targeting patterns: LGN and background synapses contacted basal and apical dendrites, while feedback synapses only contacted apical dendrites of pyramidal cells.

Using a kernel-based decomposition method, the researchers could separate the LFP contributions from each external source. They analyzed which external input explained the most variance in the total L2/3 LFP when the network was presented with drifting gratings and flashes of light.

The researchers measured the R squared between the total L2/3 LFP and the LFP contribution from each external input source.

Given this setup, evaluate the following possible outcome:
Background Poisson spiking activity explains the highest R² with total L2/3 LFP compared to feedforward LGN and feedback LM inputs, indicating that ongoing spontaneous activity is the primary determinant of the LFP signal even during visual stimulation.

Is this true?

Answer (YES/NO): NO